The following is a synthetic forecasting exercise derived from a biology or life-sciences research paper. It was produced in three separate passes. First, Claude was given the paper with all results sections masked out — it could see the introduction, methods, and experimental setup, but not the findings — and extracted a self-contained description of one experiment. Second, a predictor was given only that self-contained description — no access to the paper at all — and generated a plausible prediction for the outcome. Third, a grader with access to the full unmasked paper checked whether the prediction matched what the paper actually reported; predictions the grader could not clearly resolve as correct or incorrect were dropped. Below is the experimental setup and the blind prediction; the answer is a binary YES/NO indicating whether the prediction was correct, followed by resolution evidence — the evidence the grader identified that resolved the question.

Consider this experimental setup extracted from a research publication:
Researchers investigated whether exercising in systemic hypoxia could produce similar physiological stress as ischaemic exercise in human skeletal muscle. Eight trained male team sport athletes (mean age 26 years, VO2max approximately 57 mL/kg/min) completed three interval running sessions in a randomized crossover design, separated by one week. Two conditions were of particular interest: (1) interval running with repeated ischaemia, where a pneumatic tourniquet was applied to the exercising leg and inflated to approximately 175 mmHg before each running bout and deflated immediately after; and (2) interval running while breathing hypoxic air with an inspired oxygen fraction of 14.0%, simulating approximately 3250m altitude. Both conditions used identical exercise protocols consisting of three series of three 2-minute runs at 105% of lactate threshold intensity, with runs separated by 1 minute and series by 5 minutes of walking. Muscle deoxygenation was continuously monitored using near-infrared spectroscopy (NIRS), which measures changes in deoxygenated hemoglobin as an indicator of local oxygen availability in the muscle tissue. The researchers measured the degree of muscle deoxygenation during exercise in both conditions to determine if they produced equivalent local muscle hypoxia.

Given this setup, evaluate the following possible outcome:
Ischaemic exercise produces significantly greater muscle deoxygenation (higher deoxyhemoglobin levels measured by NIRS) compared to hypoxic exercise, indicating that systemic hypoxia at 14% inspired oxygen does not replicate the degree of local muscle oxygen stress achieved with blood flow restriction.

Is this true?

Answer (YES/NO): NO